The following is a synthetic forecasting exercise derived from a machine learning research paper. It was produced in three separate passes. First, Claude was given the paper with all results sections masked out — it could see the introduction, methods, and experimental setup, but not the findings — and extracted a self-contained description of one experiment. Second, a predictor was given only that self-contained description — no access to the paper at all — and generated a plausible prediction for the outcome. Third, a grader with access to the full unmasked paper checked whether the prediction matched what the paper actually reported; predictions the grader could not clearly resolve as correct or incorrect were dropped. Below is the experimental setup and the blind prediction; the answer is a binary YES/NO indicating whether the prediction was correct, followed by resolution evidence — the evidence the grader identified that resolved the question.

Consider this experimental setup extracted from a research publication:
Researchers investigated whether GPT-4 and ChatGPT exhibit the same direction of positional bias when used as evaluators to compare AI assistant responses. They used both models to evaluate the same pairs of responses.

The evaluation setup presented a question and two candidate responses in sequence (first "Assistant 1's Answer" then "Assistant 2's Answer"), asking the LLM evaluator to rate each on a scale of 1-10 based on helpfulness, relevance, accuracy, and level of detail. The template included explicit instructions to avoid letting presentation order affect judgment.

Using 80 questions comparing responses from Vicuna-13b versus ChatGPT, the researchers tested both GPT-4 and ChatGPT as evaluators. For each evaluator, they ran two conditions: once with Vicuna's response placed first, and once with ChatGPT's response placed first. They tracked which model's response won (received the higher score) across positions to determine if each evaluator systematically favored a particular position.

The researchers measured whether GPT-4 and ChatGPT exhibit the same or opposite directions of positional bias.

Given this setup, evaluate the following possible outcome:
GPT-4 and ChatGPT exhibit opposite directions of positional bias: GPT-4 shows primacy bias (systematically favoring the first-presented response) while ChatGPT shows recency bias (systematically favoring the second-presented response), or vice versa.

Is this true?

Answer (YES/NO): YES